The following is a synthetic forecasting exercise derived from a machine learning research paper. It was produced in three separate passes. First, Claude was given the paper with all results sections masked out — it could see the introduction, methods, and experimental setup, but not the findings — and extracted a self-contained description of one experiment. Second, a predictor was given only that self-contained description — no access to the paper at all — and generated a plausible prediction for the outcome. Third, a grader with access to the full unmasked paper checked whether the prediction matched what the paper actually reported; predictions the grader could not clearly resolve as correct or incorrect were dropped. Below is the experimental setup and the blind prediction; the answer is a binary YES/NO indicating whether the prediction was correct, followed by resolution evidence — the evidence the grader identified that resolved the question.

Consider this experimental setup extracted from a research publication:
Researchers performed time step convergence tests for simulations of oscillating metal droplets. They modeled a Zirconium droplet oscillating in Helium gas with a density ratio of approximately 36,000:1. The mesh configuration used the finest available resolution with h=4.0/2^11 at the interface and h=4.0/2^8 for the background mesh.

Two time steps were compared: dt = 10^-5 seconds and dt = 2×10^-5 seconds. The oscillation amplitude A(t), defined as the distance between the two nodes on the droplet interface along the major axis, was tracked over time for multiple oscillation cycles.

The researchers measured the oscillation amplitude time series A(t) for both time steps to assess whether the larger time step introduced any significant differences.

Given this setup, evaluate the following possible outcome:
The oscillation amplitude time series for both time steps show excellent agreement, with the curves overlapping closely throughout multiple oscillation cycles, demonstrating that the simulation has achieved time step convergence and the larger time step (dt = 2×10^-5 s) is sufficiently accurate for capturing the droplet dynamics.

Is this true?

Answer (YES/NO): YES